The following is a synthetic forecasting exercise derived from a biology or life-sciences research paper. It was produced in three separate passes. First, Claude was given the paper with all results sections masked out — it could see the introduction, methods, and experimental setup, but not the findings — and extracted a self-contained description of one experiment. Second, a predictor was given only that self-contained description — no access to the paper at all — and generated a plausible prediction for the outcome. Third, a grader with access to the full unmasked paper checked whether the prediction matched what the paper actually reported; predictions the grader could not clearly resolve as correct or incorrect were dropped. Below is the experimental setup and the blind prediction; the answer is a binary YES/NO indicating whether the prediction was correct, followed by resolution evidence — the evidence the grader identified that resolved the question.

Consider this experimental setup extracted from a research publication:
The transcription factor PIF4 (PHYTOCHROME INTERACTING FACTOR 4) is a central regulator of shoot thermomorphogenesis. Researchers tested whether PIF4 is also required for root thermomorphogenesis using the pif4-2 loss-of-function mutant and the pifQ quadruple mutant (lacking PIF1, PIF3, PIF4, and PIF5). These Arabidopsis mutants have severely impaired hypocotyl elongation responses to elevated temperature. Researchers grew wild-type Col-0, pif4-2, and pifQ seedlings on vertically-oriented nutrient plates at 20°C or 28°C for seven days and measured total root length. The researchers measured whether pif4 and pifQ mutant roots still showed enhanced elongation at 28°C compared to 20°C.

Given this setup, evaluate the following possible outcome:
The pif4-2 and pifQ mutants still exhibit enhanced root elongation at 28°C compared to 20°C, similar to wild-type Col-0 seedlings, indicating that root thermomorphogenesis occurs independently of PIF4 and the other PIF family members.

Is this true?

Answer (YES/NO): YES